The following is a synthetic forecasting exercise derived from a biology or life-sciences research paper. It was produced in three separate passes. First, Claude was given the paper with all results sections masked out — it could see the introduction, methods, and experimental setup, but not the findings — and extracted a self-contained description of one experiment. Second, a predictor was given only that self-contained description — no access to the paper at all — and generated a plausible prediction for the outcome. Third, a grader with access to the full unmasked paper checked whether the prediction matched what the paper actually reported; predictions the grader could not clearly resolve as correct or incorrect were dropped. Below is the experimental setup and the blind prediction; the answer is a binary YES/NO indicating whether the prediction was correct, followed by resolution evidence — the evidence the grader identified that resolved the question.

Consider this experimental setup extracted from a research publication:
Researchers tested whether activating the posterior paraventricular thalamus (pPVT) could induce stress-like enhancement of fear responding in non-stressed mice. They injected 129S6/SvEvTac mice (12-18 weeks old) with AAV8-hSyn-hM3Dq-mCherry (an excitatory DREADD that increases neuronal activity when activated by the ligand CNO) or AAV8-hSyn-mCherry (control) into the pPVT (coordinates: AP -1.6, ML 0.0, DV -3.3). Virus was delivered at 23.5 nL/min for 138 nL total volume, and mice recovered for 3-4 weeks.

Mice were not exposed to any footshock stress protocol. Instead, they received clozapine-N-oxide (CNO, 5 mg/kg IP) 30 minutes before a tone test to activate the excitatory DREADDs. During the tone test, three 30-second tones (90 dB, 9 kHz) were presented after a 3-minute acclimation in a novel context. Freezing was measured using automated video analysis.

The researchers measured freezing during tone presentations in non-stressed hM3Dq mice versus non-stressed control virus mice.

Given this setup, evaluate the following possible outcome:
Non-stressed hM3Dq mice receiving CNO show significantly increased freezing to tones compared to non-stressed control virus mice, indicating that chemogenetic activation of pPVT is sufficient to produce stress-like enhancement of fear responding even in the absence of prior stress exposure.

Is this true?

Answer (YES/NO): YES